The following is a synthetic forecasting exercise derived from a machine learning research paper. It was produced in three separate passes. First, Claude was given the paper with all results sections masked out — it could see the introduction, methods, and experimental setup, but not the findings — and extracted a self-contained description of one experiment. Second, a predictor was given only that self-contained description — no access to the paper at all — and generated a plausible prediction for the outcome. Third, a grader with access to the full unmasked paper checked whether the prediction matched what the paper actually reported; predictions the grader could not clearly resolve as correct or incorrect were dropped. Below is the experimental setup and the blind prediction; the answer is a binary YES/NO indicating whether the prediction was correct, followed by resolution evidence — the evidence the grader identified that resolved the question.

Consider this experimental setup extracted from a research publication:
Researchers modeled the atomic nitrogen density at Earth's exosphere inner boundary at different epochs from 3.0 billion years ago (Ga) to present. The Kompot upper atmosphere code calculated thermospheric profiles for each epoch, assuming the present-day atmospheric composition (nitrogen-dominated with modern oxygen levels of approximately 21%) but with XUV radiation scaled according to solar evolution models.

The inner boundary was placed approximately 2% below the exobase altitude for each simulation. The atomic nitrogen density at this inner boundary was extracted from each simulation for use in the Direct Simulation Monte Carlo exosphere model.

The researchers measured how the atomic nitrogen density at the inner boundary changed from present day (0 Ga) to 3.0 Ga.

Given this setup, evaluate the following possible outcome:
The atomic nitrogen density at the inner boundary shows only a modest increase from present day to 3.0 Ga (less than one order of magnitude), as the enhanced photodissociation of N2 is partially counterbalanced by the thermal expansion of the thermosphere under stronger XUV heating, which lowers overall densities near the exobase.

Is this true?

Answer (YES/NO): NO